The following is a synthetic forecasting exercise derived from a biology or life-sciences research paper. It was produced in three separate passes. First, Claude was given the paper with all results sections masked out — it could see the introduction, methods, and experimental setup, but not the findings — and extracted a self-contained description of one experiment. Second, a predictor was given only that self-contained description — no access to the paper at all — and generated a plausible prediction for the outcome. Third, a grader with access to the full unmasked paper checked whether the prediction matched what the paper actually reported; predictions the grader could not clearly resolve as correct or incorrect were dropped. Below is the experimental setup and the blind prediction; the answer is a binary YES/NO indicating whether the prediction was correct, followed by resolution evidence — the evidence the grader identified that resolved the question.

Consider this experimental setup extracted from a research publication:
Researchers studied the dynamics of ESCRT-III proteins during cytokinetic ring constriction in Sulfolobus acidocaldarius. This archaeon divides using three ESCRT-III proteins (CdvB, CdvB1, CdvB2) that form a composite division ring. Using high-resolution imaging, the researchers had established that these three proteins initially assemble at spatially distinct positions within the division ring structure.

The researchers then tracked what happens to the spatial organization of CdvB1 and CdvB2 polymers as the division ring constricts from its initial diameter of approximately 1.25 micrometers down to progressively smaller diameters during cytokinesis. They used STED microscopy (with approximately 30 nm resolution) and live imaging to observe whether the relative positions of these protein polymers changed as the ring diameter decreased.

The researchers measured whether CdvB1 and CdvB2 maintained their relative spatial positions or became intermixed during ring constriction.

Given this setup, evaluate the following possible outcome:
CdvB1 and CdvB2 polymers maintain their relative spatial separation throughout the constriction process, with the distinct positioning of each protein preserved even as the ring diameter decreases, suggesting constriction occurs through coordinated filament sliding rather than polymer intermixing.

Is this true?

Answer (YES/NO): NO